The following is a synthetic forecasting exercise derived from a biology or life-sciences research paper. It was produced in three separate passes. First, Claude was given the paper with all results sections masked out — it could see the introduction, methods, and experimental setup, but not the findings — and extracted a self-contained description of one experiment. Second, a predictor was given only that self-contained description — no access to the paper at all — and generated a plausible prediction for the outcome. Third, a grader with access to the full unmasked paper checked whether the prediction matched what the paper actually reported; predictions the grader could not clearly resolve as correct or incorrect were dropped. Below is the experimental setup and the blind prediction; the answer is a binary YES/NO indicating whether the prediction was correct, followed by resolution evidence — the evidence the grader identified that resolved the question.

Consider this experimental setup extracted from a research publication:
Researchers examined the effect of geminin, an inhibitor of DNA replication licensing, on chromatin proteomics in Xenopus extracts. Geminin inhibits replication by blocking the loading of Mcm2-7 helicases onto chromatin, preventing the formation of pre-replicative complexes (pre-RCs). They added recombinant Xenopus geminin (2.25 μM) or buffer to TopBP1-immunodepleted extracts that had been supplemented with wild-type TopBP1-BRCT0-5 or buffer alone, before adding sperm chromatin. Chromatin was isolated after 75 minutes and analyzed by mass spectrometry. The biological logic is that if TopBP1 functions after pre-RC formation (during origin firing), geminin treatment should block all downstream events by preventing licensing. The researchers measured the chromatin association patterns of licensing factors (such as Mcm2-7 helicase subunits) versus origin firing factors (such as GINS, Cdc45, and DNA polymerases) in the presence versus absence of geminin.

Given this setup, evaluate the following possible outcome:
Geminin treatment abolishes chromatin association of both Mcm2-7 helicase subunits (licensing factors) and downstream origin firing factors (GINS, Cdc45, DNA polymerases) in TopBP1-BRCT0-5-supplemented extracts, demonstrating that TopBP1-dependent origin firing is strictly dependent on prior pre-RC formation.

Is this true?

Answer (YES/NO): YES